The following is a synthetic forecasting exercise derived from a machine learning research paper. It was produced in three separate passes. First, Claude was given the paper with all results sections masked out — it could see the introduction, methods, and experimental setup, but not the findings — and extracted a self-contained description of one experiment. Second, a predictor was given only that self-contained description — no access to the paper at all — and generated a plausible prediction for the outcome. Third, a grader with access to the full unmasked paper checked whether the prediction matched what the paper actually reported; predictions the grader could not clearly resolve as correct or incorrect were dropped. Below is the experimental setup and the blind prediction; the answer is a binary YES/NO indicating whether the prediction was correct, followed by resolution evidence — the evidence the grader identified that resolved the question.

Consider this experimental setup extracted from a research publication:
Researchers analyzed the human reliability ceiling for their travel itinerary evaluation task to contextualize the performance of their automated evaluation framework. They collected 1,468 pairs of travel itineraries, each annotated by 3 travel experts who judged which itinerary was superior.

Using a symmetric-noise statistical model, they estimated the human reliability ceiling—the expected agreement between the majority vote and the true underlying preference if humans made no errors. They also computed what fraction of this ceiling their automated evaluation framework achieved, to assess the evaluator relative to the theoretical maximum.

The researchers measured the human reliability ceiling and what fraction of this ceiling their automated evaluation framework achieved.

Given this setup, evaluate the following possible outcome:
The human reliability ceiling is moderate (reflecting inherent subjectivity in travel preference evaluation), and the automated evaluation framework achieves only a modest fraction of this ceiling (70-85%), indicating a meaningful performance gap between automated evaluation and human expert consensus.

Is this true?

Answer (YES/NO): YES